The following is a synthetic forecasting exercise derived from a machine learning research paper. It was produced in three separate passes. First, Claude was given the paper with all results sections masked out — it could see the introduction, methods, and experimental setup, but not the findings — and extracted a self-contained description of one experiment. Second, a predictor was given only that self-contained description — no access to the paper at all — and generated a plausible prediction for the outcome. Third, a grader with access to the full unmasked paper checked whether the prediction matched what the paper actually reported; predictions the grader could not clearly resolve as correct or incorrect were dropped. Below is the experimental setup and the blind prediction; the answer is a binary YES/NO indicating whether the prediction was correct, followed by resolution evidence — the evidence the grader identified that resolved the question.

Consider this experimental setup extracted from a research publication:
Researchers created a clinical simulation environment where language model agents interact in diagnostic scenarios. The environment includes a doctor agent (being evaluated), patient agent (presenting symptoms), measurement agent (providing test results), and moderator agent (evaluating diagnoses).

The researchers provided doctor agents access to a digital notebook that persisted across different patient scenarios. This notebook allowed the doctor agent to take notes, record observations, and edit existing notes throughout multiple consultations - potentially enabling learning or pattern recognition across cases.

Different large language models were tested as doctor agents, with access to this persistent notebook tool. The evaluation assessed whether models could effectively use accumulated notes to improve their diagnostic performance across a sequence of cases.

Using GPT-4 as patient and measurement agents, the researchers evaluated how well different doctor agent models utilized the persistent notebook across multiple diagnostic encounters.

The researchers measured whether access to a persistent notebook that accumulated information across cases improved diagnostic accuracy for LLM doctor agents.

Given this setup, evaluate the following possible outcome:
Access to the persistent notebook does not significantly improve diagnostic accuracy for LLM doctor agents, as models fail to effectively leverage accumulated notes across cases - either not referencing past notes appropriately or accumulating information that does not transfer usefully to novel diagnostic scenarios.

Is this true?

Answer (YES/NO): NO